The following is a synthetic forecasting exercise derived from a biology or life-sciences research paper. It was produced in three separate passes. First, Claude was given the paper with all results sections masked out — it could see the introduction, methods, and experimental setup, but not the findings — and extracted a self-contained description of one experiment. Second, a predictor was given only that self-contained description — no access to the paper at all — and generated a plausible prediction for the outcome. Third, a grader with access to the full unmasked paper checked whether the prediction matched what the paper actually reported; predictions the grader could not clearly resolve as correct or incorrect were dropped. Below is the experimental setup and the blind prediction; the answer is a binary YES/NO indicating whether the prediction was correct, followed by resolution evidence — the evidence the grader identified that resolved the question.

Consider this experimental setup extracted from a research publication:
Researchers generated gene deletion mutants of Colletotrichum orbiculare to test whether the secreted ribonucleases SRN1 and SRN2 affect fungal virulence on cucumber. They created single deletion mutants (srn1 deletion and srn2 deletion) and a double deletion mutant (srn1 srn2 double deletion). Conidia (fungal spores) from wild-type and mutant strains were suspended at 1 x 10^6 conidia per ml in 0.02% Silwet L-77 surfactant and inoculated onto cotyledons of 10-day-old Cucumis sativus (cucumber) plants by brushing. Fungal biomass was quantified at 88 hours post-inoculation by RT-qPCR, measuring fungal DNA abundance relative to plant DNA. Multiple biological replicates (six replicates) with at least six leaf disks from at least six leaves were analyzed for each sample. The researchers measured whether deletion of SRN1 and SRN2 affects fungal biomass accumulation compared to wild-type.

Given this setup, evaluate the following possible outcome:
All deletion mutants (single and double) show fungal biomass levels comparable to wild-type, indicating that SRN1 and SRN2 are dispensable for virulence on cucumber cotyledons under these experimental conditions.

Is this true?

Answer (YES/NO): NO